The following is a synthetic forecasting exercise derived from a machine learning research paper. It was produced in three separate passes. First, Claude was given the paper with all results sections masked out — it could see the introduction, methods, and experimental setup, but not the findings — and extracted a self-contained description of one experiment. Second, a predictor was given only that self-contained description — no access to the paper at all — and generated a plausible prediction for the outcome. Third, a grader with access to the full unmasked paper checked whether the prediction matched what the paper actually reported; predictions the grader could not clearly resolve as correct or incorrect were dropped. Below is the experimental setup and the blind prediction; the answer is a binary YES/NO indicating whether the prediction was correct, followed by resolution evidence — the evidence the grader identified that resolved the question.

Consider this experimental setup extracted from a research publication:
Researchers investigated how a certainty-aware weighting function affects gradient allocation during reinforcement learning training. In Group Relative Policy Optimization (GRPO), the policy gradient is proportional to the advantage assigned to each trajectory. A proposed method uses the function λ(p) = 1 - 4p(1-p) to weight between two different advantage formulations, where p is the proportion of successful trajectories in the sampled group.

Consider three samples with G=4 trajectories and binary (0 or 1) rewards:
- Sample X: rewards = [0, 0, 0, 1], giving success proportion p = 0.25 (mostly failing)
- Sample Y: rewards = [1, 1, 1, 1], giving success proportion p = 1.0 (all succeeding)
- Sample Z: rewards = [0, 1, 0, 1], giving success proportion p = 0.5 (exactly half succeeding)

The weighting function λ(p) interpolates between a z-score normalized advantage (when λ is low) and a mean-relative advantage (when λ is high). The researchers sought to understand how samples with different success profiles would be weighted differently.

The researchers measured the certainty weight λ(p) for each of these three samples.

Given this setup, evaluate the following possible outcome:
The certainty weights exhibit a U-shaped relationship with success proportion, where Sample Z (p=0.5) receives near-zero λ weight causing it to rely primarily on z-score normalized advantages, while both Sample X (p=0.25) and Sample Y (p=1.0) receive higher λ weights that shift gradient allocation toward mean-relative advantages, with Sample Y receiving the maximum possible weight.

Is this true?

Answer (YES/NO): YES